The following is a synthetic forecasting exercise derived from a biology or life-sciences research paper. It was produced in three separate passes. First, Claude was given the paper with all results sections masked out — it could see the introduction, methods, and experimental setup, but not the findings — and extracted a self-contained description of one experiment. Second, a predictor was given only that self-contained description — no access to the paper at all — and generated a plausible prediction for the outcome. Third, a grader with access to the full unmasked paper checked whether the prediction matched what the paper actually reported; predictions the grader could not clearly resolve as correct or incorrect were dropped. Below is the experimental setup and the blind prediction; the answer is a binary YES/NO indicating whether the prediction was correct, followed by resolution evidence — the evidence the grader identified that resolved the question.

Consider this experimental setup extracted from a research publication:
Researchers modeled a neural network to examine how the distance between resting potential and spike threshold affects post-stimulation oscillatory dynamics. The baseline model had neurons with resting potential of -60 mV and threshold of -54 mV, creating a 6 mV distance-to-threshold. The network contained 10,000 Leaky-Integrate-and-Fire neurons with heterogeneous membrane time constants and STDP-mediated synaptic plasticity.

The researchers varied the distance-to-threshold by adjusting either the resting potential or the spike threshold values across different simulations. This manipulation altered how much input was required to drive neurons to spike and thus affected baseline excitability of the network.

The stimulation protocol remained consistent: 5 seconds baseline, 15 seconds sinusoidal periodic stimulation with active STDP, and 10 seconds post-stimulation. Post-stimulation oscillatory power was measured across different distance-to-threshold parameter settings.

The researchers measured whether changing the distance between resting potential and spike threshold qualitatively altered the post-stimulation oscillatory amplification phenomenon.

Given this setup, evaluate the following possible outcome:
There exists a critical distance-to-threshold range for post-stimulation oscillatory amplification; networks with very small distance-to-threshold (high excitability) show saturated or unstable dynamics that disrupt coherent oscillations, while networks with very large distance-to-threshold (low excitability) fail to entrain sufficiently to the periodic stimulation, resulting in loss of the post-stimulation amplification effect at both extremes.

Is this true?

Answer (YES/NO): NO